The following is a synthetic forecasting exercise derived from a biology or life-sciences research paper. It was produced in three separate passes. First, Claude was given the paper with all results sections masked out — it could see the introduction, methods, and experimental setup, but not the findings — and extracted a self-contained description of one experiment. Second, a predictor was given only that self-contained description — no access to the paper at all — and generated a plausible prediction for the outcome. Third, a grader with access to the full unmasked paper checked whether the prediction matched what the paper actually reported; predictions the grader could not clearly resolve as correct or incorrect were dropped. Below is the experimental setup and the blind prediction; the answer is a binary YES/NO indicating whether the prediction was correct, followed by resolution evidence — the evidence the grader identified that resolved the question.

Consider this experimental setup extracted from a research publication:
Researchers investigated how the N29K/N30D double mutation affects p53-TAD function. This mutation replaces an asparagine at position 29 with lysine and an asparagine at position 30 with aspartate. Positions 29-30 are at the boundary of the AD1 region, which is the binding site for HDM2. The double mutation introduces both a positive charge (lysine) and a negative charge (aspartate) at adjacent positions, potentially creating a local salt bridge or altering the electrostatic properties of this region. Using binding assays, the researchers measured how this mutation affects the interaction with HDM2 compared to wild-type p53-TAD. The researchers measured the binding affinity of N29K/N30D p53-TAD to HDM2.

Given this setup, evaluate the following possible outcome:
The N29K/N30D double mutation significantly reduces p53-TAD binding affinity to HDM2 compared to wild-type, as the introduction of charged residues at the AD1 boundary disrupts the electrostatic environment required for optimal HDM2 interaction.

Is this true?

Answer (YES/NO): NO